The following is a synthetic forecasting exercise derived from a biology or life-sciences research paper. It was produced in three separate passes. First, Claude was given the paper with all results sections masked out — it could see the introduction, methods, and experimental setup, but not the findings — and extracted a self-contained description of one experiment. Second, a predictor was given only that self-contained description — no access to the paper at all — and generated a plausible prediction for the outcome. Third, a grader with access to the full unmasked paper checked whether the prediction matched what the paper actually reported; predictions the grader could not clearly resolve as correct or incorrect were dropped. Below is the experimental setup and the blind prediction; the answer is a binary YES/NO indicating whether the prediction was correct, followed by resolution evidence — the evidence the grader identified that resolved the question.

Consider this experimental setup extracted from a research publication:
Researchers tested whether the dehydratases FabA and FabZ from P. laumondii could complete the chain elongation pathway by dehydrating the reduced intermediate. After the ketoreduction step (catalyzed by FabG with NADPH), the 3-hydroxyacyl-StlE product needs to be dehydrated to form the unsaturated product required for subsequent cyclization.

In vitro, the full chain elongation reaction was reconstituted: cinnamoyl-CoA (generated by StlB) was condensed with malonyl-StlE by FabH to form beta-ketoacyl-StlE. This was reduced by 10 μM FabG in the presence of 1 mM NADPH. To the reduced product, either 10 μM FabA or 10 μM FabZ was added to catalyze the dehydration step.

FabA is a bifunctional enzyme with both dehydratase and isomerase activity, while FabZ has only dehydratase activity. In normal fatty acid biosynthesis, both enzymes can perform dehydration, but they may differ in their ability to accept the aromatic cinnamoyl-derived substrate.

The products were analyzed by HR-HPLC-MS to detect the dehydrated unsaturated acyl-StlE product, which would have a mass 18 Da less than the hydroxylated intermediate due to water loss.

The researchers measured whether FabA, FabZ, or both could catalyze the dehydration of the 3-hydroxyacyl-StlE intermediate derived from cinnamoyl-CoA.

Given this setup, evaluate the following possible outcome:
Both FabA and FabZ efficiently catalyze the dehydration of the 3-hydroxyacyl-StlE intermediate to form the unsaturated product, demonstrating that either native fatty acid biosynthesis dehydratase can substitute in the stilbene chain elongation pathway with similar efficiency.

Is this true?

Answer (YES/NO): YES